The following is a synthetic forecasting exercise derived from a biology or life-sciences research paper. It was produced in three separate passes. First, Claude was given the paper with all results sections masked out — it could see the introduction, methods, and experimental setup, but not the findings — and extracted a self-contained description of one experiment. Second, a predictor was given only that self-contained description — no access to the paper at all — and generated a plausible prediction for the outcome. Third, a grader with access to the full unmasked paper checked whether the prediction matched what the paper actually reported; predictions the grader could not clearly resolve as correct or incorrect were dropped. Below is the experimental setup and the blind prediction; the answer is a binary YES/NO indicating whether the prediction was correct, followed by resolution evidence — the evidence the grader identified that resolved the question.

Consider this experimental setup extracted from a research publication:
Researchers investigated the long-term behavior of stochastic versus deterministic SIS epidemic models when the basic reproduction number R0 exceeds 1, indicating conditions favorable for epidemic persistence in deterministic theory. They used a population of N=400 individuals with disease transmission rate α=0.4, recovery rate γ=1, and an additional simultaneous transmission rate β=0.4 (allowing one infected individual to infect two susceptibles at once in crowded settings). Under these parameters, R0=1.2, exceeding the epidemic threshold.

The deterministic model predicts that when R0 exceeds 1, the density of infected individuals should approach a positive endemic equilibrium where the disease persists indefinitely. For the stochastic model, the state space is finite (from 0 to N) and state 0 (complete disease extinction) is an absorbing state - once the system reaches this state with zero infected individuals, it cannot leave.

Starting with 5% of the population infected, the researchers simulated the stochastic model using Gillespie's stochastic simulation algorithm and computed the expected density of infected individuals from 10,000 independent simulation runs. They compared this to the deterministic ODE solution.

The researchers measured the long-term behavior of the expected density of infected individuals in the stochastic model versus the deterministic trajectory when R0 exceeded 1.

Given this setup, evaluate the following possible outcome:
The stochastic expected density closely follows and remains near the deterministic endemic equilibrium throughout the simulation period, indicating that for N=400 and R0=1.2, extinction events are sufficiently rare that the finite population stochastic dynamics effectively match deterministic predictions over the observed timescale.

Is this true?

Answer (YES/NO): NO